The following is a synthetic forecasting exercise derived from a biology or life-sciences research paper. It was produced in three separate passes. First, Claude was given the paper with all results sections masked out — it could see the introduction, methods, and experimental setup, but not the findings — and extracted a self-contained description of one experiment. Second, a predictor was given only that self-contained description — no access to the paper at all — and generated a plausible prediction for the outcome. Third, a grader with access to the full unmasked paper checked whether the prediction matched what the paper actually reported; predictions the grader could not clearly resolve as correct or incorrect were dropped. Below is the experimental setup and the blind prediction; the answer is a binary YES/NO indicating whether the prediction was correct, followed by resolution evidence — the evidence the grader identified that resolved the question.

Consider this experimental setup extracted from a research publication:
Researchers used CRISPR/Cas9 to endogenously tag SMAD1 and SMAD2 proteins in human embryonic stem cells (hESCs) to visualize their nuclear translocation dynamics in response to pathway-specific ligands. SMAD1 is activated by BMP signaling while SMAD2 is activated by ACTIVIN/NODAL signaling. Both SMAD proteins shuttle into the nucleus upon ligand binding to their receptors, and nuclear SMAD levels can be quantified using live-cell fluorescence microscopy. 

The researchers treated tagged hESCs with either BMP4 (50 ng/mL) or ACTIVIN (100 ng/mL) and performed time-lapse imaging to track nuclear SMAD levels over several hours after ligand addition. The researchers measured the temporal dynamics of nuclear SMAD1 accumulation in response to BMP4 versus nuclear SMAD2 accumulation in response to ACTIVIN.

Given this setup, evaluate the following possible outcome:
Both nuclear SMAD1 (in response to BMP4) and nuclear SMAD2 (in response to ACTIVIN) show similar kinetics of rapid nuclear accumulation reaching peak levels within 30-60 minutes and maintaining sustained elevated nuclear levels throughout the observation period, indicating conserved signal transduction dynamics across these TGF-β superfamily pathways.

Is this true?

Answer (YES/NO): NO